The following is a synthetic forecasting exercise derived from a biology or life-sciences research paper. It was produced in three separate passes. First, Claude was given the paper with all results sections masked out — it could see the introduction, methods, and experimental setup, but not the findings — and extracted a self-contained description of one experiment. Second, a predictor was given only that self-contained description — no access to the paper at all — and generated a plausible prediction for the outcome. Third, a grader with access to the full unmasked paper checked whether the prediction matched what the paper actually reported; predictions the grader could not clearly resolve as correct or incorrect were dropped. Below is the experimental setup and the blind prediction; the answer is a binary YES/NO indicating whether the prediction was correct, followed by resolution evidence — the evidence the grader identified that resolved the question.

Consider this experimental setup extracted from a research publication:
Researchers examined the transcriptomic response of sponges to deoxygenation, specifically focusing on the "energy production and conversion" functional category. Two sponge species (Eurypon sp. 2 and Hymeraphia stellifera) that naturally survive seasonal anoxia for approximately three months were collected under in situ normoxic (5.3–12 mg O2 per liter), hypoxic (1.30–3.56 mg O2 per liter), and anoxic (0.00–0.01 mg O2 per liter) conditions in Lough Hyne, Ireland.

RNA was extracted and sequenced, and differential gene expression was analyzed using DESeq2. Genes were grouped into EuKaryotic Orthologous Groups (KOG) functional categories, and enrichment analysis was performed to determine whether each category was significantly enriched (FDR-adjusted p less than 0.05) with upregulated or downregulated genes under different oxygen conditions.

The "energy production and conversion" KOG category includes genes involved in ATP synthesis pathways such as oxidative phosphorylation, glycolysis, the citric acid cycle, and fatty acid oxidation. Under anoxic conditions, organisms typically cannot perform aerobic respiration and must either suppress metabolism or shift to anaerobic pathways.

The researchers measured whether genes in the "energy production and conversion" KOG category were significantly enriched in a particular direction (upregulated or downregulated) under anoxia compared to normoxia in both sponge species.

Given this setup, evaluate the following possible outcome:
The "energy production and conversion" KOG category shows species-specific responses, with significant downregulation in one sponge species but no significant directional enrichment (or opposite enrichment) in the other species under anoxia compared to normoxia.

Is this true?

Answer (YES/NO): NO